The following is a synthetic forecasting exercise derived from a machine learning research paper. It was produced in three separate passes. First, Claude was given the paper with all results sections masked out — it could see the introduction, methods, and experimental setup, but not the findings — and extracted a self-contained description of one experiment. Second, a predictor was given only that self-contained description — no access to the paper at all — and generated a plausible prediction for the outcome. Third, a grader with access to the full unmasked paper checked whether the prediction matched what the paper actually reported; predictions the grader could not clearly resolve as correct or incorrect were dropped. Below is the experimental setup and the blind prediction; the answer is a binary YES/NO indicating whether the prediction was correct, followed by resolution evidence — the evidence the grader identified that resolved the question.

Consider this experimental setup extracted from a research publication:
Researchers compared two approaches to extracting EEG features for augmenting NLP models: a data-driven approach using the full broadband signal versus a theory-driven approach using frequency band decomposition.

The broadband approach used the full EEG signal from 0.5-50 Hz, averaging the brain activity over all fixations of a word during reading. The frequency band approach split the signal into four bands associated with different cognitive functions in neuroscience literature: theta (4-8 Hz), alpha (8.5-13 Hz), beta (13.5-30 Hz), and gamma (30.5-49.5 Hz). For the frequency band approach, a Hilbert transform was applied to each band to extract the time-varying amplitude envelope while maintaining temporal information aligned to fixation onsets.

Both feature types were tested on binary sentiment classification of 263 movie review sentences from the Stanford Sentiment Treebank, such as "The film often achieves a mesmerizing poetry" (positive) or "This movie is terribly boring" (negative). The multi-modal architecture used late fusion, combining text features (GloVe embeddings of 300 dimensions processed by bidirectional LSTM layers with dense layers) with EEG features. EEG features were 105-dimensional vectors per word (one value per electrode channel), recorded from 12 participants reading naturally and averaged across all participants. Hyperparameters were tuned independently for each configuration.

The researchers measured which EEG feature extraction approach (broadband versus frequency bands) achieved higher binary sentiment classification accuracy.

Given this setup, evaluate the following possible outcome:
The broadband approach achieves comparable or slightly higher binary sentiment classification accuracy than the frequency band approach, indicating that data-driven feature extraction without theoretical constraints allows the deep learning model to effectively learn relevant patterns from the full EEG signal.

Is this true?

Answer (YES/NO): NO